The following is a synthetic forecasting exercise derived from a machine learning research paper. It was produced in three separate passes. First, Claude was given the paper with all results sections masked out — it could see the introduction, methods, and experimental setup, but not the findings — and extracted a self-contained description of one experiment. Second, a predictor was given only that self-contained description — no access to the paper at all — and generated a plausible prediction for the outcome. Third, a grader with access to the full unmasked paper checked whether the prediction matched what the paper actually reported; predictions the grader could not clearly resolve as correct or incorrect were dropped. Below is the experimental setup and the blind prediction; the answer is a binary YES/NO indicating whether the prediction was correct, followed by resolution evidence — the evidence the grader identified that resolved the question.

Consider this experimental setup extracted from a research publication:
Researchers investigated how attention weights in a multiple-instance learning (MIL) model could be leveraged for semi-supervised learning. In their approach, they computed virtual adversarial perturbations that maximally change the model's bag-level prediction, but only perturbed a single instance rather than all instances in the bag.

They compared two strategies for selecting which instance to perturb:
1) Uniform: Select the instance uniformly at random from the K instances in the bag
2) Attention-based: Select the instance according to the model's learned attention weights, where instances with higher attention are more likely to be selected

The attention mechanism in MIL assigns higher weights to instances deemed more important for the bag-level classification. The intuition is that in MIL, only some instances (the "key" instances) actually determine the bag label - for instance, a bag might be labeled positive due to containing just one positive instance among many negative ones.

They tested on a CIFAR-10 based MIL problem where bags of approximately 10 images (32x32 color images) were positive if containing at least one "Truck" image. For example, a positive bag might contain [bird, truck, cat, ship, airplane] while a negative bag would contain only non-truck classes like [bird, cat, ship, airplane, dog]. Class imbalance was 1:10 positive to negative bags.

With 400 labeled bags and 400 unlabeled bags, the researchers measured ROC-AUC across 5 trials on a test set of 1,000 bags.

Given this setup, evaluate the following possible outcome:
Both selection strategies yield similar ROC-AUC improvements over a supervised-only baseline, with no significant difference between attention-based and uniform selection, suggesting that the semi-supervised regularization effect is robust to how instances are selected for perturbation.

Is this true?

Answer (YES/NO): YES